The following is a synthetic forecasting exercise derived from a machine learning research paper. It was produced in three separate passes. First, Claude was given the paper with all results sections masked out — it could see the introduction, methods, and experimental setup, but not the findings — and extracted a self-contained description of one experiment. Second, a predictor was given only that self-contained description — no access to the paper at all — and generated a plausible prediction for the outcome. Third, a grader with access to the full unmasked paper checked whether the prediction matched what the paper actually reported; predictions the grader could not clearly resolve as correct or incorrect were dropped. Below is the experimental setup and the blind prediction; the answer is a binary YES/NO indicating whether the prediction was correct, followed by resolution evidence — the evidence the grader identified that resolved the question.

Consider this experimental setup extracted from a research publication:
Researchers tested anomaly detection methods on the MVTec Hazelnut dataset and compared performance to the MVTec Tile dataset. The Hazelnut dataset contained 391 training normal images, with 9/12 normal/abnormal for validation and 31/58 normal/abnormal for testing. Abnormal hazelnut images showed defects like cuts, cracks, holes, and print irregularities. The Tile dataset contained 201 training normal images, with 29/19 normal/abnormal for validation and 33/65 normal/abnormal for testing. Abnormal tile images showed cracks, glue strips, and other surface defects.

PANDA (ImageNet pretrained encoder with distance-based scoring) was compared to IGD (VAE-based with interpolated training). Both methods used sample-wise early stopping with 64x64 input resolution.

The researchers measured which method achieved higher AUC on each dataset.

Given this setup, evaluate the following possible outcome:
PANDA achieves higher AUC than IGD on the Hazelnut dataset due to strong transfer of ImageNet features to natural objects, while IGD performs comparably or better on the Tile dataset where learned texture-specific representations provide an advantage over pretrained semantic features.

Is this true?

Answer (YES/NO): NO